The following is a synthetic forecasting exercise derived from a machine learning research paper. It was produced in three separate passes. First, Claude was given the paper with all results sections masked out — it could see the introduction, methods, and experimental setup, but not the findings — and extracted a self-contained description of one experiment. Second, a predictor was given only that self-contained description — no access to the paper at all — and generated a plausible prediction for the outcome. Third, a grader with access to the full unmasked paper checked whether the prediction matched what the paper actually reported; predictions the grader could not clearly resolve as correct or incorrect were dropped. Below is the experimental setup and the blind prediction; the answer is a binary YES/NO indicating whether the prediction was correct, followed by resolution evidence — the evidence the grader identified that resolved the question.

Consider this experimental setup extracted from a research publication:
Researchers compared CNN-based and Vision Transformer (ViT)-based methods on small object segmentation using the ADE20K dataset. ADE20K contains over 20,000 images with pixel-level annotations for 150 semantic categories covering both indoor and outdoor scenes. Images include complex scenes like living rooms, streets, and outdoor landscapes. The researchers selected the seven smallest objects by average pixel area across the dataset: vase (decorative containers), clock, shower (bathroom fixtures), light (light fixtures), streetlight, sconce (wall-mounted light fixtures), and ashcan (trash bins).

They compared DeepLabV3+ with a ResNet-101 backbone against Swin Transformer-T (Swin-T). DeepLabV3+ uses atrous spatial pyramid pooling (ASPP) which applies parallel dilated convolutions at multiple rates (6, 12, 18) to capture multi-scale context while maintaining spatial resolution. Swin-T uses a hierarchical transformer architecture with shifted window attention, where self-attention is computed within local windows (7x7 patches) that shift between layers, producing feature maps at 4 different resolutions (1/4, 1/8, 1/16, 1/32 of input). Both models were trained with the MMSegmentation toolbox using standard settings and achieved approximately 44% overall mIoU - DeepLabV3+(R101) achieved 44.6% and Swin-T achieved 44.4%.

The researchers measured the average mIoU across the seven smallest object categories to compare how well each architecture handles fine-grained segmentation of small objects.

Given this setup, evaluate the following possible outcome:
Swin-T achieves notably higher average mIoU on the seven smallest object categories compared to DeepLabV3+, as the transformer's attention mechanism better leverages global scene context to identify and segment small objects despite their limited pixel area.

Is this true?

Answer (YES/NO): NO